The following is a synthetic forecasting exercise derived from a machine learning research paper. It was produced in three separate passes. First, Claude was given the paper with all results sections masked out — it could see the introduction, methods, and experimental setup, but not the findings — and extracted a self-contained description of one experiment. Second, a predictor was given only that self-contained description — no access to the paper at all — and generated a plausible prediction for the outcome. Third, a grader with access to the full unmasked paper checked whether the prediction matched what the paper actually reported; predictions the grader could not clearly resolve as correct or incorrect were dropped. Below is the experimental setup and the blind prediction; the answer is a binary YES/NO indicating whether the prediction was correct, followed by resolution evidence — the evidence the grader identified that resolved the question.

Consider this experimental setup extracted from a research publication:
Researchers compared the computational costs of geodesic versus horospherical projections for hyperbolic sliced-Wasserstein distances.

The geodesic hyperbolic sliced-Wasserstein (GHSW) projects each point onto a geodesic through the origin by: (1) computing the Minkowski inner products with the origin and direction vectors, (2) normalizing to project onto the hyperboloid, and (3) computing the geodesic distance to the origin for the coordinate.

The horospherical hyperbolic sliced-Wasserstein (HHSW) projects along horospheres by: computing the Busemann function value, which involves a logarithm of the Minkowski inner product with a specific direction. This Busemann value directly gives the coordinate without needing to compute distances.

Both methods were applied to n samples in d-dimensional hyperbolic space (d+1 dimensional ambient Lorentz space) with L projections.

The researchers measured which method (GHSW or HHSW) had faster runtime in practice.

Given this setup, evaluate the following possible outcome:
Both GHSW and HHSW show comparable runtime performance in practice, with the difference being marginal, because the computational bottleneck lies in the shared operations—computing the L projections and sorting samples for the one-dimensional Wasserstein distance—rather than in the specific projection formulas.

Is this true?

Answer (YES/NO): NO